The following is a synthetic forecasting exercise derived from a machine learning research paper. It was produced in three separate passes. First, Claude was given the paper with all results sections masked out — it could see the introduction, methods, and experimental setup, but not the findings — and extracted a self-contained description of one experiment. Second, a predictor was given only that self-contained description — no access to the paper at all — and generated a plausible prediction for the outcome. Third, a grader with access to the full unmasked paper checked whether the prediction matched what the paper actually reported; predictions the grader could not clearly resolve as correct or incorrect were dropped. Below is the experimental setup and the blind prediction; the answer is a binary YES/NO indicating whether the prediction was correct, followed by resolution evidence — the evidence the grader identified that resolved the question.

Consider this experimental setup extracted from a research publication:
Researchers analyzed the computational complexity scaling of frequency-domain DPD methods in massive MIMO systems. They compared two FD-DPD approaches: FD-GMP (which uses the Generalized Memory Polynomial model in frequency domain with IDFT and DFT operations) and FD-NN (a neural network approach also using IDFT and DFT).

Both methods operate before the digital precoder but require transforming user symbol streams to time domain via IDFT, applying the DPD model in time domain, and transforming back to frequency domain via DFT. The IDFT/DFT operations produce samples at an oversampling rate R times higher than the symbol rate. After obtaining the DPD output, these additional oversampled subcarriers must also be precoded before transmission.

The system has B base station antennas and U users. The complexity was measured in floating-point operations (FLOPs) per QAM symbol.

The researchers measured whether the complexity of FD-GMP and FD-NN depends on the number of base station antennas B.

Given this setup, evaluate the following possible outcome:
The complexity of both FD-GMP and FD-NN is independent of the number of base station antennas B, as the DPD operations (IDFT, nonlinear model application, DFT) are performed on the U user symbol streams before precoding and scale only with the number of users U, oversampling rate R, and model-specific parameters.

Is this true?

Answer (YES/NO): NO